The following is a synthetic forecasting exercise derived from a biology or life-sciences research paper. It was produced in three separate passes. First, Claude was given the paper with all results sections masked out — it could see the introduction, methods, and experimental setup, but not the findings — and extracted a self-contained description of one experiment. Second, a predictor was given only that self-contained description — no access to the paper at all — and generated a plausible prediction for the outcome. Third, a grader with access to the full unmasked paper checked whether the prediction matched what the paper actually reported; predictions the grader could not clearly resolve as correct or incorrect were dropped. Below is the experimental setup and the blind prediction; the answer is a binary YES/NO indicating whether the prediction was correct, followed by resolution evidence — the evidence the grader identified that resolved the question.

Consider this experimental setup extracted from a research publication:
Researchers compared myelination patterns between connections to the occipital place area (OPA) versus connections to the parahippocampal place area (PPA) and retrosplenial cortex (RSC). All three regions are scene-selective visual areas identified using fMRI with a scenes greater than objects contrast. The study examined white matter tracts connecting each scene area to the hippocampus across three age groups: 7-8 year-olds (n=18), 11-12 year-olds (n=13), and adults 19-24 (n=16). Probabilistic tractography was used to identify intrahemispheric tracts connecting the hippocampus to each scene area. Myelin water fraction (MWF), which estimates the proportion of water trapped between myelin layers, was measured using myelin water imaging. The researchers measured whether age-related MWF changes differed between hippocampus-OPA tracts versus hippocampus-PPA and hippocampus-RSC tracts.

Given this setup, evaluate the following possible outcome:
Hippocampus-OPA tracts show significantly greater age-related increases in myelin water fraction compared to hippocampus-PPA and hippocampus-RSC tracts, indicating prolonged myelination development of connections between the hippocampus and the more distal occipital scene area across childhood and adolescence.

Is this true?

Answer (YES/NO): NO